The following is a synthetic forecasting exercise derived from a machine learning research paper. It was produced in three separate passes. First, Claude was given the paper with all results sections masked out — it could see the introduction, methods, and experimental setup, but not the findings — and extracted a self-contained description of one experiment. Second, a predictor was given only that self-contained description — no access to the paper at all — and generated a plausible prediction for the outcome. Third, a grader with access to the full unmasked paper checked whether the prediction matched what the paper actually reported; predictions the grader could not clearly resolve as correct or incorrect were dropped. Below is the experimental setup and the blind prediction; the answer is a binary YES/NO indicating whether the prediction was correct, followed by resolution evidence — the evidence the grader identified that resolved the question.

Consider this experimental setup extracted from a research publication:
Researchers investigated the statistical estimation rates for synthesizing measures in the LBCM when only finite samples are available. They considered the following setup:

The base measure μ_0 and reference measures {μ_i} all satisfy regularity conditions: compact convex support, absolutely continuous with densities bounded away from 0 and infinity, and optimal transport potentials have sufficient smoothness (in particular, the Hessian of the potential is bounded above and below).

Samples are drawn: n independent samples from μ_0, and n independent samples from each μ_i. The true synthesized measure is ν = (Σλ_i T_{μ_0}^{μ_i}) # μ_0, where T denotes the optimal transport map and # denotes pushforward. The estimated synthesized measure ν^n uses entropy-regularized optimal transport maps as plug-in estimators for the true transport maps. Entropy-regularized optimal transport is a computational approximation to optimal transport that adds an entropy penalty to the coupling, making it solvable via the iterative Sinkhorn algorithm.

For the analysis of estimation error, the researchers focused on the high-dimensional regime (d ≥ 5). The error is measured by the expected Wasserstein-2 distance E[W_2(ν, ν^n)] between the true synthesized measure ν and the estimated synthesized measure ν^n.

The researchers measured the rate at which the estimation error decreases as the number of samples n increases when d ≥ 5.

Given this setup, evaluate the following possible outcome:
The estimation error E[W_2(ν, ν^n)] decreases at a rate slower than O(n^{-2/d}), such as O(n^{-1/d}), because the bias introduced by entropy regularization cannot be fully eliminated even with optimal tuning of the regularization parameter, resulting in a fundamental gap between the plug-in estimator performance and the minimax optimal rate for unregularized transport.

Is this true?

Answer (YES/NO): YES